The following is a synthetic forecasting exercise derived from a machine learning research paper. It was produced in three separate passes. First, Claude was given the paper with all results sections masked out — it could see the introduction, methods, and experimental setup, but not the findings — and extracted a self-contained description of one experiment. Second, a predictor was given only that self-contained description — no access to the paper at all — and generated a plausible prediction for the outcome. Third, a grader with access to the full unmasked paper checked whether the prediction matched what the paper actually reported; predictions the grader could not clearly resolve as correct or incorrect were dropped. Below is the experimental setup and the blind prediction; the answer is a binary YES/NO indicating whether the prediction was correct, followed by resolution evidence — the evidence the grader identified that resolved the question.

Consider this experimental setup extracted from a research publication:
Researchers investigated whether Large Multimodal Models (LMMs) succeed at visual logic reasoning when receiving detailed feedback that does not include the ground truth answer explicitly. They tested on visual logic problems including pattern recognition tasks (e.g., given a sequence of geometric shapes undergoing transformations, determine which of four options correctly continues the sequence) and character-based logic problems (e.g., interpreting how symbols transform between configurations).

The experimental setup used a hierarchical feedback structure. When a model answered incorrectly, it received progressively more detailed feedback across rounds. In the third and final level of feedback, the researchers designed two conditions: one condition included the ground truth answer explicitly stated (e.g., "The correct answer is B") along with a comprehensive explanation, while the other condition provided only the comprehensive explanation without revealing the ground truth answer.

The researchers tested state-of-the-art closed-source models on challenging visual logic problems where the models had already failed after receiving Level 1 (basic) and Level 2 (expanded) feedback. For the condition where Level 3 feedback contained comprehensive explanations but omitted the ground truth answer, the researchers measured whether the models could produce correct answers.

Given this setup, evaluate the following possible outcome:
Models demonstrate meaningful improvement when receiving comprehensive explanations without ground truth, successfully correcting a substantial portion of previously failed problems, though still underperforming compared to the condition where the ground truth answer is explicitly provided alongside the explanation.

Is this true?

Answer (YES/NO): NO